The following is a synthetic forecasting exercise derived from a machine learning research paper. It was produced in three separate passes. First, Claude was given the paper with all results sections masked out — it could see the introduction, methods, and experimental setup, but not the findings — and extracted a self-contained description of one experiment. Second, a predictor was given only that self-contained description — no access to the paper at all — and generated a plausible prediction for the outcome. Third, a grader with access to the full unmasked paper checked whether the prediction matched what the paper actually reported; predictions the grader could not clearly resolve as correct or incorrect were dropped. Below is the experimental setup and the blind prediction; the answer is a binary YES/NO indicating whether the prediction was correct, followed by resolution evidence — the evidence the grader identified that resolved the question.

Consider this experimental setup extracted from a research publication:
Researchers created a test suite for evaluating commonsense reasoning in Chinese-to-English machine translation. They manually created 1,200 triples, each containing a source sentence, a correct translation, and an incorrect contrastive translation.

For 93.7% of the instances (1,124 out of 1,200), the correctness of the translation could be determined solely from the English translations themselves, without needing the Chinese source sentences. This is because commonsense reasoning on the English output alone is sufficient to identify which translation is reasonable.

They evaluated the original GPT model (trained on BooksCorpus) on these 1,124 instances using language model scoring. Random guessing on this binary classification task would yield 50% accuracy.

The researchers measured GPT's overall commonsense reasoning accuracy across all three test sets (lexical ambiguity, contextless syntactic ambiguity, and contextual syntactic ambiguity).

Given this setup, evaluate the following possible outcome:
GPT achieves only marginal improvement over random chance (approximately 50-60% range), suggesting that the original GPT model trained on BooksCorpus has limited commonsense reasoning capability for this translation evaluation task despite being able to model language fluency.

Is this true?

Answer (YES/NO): NO